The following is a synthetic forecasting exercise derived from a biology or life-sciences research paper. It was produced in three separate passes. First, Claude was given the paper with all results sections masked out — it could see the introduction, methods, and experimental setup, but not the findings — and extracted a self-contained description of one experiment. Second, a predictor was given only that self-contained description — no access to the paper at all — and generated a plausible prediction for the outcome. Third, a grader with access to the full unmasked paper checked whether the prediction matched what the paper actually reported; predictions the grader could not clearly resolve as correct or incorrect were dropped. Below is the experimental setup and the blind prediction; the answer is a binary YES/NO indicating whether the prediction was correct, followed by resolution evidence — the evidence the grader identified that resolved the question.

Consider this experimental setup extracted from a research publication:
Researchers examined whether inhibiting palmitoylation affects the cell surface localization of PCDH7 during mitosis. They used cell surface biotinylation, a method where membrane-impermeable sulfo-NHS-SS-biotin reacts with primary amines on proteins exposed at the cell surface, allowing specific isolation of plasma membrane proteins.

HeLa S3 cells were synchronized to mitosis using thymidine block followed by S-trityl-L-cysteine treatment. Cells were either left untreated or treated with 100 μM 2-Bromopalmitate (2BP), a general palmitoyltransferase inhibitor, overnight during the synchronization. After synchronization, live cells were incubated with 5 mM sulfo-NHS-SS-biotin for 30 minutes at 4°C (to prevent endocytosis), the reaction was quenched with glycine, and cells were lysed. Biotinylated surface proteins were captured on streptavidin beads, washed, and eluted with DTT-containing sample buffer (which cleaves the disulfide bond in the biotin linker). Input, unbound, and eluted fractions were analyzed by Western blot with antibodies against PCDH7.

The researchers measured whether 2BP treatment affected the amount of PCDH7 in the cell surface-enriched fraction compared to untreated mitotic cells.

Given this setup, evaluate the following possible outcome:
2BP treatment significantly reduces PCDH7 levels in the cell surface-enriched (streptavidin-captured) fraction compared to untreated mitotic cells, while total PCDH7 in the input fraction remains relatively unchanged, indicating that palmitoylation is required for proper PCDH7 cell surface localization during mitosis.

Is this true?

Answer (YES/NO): YES